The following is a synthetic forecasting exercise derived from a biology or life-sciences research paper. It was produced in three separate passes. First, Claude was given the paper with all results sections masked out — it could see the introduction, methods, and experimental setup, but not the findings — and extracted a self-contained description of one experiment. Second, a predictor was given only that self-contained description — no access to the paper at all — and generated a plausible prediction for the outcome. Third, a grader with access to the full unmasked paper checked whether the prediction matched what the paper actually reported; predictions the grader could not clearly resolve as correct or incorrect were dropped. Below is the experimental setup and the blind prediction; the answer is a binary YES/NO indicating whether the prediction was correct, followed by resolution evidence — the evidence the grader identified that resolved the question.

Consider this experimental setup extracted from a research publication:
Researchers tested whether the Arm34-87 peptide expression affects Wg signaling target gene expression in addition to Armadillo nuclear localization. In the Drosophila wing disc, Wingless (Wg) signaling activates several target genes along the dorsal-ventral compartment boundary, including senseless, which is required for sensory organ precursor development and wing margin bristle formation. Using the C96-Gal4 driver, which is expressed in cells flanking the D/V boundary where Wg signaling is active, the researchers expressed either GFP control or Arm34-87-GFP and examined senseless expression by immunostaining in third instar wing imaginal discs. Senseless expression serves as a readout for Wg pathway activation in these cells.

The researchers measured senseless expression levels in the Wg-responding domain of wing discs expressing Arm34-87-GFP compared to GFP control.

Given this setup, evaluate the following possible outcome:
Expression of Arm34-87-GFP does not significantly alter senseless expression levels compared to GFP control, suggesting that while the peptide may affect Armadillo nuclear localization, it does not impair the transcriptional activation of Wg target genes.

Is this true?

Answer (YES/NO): NO